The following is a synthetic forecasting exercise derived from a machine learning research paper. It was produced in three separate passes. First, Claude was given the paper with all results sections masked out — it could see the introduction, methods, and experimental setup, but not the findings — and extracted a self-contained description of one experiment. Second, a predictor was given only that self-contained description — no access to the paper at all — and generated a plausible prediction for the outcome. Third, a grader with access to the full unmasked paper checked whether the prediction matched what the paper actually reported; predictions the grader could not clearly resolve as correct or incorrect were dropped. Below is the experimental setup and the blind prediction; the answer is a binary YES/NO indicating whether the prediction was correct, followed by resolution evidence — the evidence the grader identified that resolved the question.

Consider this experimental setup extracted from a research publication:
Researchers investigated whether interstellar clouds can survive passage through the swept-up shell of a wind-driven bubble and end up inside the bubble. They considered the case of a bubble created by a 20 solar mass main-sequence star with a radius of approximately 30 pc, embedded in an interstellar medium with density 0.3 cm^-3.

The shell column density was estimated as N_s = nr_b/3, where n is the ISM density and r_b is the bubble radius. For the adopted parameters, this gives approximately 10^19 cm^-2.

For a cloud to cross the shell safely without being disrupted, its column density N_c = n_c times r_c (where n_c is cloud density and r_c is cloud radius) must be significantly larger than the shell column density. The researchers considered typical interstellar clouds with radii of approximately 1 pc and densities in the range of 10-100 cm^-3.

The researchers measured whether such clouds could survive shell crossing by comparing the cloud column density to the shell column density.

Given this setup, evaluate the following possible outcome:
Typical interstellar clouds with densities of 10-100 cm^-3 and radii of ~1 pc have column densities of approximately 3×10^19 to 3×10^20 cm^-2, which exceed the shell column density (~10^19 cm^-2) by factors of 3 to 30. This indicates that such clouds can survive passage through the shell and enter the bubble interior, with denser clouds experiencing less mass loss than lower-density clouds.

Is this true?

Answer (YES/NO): NO